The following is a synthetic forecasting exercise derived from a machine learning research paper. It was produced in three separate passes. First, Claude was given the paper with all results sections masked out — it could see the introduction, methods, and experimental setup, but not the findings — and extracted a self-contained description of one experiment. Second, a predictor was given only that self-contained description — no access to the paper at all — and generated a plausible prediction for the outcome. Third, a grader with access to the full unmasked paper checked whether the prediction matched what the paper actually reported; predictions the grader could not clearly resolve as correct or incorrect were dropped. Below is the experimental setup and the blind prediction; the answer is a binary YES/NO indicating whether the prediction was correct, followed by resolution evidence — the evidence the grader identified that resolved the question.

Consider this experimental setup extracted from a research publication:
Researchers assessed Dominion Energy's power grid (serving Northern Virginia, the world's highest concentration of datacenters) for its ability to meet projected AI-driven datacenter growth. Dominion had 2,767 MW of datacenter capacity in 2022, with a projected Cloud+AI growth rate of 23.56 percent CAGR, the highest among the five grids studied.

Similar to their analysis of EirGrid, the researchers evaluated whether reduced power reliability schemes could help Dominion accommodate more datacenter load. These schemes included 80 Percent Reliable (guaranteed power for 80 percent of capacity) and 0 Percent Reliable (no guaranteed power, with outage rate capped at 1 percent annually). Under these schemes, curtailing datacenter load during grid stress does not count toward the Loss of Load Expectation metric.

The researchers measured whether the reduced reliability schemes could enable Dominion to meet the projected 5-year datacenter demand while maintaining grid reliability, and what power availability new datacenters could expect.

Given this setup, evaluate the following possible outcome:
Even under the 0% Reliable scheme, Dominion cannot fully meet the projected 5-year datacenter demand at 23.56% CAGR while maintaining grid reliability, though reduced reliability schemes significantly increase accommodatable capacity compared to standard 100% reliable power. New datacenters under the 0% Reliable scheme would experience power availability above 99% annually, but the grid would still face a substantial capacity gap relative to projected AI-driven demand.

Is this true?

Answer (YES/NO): NO